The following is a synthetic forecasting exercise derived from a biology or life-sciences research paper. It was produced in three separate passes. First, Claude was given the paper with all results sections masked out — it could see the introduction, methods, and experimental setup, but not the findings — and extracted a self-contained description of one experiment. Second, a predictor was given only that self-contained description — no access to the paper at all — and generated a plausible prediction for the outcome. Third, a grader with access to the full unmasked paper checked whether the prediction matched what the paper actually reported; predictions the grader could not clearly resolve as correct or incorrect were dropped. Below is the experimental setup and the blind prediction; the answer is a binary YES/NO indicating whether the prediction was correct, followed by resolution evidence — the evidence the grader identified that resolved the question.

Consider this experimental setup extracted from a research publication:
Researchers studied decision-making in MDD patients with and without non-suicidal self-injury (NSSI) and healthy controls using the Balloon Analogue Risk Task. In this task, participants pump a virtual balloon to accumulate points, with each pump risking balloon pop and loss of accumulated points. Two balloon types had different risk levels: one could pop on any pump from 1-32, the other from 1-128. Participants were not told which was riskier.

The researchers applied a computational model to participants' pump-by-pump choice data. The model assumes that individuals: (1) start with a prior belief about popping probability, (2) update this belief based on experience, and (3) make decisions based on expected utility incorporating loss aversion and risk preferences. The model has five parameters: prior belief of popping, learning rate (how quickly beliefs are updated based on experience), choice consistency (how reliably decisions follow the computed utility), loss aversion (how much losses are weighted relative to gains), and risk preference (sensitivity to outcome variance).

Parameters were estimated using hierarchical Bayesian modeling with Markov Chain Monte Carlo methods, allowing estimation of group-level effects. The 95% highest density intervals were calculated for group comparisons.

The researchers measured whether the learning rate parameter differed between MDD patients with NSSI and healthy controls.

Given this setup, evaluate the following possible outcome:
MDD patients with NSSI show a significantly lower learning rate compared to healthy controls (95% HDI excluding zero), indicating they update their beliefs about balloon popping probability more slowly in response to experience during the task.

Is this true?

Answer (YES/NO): NO